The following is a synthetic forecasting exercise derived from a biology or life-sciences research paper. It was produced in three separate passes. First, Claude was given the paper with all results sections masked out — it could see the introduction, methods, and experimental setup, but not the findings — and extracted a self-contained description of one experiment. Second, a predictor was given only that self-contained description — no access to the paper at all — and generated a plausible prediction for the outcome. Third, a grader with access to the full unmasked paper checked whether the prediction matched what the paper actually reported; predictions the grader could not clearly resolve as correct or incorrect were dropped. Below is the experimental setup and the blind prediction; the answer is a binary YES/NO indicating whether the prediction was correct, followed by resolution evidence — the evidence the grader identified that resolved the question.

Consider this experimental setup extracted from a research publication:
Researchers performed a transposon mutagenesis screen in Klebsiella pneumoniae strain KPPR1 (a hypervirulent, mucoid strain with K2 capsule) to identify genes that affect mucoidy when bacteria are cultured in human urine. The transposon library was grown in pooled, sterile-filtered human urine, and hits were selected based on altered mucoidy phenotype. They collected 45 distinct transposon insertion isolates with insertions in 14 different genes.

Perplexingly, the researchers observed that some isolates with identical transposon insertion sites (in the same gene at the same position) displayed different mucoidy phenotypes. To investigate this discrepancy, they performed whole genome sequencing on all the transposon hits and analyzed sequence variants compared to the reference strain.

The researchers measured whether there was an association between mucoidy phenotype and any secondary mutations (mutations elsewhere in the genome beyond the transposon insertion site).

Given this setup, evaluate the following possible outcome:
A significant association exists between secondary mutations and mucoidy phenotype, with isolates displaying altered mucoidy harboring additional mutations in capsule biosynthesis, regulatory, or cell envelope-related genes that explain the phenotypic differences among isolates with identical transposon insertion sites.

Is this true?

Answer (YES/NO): YES